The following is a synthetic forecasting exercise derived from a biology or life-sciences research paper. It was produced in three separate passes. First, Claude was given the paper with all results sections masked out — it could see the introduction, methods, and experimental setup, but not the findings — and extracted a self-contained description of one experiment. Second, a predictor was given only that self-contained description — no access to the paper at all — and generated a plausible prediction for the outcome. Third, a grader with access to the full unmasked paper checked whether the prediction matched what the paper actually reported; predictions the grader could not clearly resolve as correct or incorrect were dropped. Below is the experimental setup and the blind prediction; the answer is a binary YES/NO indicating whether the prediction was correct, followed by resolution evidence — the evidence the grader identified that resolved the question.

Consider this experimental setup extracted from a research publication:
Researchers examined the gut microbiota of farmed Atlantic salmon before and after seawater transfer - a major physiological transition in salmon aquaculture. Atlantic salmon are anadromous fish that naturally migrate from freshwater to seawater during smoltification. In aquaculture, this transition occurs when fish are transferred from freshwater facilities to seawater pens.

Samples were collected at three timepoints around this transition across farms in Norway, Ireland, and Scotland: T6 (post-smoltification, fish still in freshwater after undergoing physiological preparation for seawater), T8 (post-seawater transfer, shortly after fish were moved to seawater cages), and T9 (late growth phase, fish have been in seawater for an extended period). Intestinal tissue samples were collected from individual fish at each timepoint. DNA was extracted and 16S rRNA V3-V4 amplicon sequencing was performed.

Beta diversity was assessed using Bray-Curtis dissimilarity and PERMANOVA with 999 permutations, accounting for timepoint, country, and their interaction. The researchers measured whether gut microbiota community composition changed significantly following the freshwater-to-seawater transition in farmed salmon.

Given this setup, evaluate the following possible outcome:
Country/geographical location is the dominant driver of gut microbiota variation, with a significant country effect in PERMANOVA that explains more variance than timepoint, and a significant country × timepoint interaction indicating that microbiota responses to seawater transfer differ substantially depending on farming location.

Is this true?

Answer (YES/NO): NO